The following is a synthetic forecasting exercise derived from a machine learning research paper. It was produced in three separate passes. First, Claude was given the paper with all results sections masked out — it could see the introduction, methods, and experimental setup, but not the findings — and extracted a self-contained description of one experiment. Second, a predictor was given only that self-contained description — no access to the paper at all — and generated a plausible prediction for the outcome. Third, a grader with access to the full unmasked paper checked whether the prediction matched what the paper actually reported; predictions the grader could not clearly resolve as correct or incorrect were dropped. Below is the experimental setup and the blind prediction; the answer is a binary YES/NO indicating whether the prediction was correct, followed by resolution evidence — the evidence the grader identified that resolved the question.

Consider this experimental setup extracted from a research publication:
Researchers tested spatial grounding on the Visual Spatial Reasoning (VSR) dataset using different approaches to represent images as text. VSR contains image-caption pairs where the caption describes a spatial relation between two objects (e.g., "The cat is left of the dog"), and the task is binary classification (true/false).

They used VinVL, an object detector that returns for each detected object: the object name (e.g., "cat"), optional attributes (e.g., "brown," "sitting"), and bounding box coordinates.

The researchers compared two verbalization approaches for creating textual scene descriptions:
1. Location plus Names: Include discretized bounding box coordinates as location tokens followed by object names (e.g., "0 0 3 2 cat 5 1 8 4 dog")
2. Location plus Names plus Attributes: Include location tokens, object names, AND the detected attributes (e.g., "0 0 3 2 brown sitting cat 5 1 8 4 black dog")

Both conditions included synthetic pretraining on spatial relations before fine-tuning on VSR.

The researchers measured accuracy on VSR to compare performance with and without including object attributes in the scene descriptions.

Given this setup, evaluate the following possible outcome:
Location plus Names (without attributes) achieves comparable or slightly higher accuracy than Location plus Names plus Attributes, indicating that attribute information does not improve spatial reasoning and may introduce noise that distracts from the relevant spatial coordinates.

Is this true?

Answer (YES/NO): YES